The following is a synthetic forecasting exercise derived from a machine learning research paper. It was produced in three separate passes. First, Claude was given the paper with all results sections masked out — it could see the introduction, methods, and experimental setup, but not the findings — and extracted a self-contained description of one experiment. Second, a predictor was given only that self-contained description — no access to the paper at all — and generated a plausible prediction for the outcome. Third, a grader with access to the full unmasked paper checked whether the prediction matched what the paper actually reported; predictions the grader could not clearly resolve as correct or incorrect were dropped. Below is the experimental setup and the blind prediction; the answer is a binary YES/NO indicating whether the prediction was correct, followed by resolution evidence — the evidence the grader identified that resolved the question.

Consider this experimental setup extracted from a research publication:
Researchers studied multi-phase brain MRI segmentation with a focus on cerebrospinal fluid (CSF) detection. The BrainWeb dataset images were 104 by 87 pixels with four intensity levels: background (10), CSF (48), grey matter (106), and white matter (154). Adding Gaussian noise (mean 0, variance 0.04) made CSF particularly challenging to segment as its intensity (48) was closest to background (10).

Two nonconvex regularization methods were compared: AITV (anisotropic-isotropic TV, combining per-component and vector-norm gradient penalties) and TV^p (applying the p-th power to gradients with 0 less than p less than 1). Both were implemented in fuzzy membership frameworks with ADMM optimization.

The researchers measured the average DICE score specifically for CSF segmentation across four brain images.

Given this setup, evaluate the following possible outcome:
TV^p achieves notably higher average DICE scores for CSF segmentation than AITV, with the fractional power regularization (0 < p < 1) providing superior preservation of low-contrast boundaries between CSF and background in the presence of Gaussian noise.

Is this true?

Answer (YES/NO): NO